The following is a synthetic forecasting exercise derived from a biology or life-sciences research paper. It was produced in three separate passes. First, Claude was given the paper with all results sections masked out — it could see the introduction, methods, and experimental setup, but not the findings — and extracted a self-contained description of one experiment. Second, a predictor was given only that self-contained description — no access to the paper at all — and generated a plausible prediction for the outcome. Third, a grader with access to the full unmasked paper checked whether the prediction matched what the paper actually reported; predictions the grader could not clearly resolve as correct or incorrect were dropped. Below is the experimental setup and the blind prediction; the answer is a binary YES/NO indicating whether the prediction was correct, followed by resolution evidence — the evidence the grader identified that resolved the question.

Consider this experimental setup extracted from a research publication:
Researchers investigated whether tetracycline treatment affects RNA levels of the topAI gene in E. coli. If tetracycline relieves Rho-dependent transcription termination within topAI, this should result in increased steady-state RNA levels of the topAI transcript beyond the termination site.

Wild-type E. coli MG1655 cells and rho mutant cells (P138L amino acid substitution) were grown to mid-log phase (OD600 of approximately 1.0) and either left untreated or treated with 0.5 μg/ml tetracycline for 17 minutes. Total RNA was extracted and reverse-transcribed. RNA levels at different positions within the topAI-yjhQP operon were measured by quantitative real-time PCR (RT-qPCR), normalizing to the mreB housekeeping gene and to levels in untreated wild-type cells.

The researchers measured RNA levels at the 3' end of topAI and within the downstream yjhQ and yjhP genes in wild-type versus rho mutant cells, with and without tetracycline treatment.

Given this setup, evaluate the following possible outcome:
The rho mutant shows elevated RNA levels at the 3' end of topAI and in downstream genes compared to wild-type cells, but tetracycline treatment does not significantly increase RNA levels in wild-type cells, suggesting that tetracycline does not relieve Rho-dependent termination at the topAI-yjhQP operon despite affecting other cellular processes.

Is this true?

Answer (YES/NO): NO